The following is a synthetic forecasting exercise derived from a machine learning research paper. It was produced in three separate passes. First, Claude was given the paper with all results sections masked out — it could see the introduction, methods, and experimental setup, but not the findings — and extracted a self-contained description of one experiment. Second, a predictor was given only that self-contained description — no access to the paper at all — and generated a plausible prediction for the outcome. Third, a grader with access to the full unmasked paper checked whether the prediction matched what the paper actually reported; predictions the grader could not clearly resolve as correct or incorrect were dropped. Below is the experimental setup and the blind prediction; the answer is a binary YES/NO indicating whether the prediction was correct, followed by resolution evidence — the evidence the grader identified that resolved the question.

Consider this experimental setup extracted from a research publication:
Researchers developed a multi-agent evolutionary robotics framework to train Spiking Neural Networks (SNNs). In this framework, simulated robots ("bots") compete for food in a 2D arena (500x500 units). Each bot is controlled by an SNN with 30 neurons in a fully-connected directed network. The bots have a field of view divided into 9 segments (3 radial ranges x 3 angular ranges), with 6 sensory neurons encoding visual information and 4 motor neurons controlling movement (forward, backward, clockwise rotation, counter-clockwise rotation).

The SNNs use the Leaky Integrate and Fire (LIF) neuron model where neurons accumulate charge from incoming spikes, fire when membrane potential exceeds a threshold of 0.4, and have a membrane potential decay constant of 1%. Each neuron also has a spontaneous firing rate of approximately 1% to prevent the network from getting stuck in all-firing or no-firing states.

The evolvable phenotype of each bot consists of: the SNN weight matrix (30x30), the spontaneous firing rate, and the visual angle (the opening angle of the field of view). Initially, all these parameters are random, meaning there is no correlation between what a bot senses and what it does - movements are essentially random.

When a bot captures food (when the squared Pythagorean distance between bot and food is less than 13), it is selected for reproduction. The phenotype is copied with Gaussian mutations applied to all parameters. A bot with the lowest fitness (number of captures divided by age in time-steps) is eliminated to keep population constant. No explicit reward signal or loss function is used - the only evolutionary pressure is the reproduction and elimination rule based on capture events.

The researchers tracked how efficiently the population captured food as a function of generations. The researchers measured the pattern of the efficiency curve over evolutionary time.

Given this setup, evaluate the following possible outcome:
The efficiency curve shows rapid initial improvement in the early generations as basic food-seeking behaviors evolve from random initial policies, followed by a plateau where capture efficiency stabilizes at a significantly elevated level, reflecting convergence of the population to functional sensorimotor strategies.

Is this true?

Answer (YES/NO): NO